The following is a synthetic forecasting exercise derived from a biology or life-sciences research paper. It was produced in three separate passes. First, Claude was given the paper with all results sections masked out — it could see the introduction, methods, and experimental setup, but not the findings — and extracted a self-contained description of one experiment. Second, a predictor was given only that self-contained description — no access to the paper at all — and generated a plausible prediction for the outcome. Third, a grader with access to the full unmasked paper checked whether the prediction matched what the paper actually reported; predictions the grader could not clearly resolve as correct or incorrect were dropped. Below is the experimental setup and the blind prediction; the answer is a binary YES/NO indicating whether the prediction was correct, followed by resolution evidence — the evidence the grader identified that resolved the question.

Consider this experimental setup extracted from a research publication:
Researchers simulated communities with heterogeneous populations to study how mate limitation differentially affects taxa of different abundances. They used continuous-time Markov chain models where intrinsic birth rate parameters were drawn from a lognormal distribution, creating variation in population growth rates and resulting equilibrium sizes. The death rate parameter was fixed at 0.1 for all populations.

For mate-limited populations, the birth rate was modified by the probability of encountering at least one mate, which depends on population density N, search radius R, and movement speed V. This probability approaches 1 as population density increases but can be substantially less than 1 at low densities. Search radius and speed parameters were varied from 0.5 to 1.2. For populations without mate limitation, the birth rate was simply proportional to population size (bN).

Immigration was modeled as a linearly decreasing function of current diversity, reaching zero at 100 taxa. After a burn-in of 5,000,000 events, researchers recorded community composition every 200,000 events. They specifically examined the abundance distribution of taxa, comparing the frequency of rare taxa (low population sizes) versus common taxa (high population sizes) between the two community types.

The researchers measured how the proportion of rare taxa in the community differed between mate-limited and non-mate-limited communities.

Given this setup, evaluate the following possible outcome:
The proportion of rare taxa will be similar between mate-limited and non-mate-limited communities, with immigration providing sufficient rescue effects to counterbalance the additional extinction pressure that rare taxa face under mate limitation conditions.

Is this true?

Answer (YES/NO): NO